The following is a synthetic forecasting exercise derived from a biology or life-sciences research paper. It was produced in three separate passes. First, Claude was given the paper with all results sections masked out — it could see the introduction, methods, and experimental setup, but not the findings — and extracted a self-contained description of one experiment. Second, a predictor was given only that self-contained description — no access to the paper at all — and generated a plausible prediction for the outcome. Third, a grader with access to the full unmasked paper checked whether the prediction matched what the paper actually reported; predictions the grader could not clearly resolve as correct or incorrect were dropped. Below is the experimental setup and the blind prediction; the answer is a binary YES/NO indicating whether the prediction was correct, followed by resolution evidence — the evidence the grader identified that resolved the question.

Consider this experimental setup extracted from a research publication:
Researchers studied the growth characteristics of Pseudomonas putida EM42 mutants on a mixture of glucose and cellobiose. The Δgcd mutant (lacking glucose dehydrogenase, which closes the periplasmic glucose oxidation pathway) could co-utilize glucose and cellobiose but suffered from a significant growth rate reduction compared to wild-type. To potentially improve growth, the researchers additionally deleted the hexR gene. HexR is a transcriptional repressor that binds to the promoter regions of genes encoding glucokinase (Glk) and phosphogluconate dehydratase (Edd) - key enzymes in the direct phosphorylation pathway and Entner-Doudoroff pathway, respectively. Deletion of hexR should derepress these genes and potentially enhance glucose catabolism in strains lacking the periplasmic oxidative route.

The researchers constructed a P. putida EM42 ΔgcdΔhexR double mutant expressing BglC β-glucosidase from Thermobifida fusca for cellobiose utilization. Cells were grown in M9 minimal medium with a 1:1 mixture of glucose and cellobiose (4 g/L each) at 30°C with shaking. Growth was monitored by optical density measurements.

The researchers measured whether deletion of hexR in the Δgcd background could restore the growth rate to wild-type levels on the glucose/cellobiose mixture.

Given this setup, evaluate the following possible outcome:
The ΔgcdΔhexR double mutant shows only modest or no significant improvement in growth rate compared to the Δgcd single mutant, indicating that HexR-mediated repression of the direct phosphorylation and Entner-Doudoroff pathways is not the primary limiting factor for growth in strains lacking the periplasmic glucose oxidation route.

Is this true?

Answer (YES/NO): YES